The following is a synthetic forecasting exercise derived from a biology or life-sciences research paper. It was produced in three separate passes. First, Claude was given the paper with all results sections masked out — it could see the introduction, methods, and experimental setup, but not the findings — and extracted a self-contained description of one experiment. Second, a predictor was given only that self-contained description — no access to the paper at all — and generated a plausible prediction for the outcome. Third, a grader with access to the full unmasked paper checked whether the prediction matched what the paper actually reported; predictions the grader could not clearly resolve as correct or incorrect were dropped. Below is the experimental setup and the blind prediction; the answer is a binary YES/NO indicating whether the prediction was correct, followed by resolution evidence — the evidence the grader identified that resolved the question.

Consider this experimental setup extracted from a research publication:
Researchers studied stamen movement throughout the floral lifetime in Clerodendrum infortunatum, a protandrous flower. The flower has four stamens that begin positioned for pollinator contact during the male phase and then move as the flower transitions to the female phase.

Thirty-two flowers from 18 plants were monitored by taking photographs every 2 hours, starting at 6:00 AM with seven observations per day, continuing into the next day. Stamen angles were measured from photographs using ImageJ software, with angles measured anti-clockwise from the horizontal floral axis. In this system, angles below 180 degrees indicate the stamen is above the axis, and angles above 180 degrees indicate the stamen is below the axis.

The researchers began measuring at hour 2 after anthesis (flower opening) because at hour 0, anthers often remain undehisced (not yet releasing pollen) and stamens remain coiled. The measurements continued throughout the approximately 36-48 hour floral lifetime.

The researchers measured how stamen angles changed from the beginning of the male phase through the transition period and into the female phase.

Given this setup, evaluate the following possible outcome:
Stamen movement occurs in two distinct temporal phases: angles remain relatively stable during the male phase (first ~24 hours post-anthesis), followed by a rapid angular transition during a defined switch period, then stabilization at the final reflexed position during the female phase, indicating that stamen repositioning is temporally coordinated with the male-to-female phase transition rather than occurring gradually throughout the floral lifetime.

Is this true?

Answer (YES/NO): NO